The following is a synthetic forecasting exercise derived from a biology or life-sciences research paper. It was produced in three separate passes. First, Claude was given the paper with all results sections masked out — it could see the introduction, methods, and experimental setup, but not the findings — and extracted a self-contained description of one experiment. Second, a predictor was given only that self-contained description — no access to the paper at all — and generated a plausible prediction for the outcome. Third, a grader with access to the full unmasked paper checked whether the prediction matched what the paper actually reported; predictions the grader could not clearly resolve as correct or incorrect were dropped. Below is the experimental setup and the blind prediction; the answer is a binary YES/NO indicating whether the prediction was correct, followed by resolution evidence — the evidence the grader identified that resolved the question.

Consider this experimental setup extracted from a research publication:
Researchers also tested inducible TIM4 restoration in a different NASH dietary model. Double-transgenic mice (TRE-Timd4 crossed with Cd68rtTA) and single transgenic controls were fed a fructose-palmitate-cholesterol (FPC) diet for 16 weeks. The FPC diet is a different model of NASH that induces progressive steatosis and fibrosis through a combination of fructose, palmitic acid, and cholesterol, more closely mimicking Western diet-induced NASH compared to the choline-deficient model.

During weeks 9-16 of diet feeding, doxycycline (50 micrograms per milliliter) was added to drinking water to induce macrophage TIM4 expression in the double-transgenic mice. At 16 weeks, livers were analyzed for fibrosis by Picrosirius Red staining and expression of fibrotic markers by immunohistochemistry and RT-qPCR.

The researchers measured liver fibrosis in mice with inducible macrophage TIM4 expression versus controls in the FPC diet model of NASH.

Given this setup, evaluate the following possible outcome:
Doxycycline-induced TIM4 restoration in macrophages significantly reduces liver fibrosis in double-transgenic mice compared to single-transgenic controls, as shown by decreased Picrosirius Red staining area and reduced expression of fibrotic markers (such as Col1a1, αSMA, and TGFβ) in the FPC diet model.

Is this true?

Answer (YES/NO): YES